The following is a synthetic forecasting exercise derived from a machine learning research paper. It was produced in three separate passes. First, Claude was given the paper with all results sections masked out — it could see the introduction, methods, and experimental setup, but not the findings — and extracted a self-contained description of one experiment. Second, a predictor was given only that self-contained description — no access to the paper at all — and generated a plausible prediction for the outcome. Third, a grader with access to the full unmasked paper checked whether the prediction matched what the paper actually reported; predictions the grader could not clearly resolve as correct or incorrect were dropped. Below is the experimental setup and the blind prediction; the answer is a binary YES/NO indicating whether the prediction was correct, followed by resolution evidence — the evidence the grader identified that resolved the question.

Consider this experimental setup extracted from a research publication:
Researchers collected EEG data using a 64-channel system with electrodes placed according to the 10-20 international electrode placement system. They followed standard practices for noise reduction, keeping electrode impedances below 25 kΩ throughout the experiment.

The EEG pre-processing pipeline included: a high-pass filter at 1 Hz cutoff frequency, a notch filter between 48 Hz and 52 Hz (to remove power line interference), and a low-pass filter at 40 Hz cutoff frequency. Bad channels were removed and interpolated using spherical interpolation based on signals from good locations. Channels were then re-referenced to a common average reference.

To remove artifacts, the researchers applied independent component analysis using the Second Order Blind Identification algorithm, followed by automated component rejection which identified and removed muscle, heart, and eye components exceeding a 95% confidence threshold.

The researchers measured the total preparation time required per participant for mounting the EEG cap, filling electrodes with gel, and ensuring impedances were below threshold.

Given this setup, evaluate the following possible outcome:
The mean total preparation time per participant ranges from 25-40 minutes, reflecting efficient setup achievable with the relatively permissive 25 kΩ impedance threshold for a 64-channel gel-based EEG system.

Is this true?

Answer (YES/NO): YES